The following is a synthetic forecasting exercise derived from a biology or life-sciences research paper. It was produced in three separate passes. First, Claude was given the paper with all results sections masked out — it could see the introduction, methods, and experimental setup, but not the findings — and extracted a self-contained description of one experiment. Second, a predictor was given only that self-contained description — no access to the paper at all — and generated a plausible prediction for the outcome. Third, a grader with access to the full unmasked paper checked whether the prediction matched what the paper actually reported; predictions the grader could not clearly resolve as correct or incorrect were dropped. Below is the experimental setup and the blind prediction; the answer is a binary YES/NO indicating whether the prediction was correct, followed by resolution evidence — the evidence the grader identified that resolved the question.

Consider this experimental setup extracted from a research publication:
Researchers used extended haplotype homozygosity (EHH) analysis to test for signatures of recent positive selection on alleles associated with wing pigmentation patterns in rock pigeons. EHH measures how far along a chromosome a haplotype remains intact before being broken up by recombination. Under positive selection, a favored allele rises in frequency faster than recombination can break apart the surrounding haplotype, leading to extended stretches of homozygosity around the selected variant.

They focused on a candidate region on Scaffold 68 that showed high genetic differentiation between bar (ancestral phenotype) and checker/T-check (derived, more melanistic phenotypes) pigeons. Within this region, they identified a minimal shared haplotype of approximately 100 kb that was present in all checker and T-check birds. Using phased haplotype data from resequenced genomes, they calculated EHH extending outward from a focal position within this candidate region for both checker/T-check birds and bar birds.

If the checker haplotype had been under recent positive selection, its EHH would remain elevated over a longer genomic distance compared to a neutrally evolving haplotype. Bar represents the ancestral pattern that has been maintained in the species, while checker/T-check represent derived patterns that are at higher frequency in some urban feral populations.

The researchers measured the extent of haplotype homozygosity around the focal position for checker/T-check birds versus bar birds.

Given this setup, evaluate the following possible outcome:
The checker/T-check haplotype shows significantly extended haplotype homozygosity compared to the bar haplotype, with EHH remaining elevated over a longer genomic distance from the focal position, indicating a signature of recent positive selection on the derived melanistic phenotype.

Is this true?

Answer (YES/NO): YES